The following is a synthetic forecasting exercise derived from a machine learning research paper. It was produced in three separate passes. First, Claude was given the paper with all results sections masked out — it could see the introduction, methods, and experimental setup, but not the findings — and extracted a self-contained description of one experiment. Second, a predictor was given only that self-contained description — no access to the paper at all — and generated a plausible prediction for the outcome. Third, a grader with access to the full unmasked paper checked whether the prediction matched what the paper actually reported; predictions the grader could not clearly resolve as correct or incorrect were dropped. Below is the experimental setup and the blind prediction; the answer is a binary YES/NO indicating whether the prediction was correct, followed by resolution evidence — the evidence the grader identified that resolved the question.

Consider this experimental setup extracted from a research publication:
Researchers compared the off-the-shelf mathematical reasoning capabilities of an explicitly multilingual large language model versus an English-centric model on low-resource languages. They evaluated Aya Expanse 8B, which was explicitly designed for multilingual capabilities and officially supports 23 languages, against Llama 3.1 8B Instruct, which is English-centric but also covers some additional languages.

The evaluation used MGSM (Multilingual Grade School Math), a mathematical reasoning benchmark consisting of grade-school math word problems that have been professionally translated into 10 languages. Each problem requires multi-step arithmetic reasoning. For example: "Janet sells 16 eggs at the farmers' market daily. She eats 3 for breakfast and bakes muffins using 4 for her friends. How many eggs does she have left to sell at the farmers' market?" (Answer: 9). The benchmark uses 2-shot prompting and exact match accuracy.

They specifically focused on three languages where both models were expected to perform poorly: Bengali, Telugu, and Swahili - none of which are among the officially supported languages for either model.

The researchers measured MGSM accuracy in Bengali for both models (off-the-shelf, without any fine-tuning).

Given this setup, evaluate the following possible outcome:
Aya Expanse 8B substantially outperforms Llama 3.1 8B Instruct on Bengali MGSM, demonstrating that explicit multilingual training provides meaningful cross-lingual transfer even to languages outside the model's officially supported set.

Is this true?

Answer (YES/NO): NO